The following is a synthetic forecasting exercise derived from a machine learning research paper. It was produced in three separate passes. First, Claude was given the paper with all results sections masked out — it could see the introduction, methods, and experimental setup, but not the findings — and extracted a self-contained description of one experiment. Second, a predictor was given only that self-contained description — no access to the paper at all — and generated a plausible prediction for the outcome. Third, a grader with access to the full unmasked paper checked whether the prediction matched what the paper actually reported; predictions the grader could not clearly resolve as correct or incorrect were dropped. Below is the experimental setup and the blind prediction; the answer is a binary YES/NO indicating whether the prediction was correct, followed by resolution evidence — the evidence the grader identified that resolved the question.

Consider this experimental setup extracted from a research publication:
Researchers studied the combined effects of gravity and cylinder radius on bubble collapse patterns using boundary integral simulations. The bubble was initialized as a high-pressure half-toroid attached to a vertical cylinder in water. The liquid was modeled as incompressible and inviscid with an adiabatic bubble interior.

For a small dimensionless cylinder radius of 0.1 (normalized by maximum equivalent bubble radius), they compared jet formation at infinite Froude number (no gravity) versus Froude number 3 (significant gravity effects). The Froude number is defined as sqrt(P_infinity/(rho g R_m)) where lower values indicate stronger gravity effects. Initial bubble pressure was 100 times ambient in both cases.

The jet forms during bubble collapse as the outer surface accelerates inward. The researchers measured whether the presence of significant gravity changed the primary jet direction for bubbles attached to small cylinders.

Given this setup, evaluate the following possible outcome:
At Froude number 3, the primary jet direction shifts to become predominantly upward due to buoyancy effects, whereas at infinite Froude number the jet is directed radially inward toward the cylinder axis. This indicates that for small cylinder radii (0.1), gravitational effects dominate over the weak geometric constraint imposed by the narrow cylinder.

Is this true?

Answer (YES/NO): YES